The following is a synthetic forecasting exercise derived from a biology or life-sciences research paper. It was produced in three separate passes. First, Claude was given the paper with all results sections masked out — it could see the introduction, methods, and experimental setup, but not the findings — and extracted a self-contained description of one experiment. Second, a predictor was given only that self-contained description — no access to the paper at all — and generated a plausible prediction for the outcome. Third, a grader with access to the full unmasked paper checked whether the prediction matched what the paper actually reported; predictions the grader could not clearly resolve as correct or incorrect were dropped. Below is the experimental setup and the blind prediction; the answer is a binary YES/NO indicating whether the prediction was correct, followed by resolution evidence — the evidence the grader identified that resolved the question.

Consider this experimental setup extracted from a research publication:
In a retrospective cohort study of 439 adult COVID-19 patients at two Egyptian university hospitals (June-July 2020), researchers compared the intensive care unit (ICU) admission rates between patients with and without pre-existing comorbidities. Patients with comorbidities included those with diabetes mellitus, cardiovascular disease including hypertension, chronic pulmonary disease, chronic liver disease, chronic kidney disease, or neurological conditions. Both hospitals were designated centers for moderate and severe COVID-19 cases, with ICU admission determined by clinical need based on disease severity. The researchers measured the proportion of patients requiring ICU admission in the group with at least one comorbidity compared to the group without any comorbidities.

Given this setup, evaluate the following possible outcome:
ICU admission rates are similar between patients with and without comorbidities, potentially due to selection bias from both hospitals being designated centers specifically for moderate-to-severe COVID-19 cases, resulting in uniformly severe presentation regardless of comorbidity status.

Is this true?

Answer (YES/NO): NO